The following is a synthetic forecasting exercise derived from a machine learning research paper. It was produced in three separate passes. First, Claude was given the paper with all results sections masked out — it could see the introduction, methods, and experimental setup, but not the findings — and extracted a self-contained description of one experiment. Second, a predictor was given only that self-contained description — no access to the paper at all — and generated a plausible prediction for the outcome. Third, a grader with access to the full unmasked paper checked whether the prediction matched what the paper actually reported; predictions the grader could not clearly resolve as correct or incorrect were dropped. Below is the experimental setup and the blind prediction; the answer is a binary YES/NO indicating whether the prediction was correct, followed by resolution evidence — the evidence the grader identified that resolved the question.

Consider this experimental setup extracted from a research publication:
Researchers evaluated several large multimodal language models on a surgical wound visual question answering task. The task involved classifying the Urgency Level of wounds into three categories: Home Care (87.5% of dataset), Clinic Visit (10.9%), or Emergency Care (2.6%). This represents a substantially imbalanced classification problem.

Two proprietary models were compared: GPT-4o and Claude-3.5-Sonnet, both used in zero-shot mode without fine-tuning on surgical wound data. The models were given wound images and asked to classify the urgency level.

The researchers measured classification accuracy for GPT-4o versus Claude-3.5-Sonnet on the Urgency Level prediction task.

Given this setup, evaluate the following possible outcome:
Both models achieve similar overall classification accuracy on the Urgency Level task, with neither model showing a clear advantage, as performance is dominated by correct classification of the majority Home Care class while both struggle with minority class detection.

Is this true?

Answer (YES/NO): NO